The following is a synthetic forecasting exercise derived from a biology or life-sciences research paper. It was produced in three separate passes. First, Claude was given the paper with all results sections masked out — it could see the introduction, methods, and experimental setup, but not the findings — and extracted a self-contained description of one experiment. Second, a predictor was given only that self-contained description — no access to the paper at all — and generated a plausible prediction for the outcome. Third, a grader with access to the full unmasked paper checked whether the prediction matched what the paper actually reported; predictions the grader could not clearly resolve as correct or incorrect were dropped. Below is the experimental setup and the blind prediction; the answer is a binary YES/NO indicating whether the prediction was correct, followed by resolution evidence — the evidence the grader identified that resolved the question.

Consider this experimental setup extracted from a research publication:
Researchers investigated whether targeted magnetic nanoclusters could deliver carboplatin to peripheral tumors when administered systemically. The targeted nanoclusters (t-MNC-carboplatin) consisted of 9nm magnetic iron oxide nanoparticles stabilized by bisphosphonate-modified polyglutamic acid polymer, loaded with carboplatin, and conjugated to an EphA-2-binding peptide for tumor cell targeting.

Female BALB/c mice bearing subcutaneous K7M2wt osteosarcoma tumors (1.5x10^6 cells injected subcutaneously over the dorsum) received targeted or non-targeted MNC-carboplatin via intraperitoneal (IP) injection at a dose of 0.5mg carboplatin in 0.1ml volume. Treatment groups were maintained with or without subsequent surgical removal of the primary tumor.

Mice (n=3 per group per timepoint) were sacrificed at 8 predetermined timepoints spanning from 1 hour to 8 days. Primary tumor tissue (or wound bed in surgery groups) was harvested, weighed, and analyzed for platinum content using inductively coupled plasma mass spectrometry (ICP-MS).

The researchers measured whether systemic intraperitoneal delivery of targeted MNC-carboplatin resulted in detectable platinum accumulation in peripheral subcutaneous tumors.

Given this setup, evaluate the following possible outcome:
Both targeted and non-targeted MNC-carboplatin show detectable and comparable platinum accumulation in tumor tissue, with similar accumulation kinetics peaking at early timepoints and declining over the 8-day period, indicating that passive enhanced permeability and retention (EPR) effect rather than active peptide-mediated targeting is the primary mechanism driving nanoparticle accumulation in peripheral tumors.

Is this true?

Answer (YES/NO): NO